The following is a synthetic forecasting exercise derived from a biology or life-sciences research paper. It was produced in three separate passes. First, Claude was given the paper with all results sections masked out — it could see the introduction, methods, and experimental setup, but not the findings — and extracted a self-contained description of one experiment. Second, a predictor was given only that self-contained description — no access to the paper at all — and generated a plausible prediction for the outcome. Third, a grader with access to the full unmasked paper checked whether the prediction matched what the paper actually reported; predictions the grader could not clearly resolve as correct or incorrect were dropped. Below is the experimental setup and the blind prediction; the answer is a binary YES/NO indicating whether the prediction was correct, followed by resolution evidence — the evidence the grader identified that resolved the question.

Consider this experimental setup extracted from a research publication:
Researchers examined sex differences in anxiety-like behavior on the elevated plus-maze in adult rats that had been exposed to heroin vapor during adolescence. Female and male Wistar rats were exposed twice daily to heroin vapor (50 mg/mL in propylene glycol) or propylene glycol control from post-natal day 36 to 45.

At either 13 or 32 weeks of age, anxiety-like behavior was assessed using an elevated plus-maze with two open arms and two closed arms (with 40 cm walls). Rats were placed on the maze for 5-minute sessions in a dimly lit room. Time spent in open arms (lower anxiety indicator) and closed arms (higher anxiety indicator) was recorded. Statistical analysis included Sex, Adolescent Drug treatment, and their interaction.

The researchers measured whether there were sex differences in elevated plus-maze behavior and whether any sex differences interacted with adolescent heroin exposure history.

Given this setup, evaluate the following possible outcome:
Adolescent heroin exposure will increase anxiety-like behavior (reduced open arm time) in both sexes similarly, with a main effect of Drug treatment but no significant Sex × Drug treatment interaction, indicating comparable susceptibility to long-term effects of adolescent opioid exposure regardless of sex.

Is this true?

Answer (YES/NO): YES